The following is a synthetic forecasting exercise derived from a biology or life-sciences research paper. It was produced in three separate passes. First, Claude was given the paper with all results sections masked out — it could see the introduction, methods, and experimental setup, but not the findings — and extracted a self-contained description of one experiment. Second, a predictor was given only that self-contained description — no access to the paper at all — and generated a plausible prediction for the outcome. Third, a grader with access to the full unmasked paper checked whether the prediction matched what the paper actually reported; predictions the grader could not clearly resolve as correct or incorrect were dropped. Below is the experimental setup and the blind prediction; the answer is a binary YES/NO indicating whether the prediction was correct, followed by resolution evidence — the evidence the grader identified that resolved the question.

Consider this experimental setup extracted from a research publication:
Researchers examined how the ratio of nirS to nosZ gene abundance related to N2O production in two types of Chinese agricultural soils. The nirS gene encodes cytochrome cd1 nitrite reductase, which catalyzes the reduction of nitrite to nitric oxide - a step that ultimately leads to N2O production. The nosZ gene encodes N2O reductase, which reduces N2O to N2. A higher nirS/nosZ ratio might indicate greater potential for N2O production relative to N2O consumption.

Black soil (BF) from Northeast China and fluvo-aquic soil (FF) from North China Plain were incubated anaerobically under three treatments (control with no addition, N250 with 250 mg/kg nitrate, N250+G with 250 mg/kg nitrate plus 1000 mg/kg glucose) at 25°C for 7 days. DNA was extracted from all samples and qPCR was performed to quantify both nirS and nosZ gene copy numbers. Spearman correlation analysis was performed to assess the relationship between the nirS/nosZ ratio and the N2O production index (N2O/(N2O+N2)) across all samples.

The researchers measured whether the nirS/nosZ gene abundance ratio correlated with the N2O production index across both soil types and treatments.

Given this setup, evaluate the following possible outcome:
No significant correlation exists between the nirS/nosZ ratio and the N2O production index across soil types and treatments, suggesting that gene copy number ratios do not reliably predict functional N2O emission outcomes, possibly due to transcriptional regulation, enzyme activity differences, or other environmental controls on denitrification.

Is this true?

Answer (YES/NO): NO